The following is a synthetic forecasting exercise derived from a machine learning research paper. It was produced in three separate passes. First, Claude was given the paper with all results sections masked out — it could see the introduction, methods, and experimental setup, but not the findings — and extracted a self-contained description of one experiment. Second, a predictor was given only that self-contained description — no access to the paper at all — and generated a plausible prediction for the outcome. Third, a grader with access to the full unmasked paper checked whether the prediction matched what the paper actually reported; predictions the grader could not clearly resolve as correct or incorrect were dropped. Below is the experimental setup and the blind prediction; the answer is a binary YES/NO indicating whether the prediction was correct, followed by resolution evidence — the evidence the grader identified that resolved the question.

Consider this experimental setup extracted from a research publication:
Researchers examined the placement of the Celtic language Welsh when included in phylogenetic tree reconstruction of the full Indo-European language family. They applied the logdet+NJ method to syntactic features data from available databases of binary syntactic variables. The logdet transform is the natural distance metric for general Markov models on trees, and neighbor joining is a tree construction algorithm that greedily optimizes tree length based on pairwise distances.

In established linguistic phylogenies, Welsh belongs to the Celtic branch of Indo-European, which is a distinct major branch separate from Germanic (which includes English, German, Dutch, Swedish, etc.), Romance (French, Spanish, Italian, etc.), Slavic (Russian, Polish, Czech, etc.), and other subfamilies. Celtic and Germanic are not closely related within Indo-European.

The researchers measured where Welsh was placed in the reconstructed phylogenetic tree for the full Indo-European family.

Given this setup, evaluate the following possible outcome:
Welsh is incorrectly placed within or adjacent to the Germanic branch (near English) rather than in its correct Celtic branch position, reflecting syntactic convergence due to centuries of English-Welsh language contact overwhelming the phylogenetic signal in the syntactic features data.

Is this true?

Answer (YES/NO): NO